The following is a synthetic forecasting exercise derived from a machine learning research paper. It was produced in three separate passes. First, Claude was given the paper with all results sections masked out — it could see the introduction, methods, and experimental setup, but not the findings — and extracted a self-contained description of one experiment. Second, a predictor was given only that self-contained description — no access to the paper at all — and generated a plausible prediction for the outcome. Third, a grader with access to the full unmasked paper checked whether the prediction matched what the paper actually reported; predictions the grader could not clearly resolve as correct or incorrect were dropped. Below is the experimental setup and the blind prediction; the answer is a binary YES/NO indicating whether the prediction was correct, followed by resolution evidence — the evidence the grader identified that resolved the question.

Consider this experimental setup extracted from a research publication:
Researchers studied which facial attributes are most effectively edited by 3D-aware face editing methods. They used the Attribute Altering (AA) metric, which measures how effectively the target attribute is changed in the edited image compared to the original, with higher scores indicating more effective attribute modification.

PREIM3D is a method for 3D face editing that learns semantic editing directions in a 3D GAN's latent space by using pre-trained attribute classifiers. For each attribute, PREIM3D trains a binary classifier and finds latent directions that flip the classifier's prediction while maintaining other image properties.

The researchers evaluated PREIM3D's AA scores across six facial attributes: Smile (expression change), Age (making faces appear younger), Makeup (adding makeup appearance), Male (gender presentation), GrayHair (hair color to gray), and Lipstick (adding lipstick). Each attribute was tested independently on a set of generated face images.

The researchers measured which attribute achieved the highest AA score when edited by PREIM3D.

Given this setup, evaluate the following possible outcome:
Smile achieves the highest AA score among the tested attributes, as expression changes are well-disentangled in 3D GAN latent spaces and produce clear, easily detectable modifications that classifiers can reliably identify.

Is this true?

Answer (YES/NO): NO